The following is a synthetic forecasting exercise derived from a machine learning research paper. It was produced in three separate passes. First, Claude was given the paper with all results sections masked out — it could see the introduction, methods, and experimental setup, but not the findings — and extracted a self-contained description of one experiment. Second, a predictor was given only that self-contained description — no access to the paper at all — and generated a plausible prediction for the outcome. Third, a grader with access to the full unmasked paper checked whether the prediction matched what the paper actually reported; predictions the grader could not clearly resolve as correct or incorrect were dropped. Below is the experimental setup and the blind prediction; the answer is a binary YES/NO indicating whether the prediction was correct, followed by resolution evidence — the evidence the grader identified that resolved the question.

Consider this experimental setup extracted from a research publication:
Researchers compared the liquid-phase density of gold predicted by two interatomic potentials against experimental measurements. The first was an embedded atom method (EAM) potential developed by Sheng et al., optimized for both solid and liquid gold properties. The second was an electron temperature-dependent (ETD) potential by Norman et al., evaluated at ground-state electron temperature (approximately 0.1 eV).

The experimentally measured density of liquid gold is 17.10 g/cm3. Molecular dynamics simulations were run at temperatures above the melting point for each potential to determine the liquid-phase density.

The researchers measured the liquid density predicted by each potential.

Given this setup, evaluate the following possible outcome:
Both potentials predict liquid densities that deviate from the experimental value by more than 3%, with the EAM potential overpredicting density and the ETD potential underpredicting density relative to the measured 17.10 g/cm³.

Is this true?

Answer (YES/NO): NO